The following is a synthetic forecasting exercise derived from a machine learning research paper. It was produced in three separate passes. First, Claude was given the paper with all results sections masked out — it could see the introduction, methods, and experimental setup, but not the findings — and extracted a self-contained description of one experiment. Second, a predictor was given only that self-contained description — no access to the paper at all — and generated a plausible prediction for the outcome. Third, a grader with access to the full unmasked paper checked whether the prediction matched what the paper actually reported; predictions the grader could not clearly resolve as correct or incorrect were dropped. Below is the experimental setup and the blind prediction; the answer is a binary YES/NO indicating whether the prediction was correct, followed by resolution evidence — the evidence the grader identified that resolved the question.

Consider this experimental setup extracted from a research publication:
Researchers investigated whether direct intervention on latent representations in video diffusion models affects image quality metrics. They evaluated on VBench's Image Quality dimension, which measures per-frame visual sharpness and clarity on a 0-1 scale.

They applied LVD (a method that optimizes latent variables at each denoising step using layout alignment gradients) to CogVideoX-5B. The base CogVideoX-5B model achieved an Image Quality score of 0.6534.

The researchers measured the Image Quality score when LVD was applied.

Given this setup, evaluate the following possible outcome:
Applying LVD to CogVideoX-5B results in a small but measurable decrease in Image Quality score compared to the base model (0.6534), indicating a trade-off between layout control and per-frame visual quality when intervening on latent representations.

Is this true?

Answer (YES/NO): NO